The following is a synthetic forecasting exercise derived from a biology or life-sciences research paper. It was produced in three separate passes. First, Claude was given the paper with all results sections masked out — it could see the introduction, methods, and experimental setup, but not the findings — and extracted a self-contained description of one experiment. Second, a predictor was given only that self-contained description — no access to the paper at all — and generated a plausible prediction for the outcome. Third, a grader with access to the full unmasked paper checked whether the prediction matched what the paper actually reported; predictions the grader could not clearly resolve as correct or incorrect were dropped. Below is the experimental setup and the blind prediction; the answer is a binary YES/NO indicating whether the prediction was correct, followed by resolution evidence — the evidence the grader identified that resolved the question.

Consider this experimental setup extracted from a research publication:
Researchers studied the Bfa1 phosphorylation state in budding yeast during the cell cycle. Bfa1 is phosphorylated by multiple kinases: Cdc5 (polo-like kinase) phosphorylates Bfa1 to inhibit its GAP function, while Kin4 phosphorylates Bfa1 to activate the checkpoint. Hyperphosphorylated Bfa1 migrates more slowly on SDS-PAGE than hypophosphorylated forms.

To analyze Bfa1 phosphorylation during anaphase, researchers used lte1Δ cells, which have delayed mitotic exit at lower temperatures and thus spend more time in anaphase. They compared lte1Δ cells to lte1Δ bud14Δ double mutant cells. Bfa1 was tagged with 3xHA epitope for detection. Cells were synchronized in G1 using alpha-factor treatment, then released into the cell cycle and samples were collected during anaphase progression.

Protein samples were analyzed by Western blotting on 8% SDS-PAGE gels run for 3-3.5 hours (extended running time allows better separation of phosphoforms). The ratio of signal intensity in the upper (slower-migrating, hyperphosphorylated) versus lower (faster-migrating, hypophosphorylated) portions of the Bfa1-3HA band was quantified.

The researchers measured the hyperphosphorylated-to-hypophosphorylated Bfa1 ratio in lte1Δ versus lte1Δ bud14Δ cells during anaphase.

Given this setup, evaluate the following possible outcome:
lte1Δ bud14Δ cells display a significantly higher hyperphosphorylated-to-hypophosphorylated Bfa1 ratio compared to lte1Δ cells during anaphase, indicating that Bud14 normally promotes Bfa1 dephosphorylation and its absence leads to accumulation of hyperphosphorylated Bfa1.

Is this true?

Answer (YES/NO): YES